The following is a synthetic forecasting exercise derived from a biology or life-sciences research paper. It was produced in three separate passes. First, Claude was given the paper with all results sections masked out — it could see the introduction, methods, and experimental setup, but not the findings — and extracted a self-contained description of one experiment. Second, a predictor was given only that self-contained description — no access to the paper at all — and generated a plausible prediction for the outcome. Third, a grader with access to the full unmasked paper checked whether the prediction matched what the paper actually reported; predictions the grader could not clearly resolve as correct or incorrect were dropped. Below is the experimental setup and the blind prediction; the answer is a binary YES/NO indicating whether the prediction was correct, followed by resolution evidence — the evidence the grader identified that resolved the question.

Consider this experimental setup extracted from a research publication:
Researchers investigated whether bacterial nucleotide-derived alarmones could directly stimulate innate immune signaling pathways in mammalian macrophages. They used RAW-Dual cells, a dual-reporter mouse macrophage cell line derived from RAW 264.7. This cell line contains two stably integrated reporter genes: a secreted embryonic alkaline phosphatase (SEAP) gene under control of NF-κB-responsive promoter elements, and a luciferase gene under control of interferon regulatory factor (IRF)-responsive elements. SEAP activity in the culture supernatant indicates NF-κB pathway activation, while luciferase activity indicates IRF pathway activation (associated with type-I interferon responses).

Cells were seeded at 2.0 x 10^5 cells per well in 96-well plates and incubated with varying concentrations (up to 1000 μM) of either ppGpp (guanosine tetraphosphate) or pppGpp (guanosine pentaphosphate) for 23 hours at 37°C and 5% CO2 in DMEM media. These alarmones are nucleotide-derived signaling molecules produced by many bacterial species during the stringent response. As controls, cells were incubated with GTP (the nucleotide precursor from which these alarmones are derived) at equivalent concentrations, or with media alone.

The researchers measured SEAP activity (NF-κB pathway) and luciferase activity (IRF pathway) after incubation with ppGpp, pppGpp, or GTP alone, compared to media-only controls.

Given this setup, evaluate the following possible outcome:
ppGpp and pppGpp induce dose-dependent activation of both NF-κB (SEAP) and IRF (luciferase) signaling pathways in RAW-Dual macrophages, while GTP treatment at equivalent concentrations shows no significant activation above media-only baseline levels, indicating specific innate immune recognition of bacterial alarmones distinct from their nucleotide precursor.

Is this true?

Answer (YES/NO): NO